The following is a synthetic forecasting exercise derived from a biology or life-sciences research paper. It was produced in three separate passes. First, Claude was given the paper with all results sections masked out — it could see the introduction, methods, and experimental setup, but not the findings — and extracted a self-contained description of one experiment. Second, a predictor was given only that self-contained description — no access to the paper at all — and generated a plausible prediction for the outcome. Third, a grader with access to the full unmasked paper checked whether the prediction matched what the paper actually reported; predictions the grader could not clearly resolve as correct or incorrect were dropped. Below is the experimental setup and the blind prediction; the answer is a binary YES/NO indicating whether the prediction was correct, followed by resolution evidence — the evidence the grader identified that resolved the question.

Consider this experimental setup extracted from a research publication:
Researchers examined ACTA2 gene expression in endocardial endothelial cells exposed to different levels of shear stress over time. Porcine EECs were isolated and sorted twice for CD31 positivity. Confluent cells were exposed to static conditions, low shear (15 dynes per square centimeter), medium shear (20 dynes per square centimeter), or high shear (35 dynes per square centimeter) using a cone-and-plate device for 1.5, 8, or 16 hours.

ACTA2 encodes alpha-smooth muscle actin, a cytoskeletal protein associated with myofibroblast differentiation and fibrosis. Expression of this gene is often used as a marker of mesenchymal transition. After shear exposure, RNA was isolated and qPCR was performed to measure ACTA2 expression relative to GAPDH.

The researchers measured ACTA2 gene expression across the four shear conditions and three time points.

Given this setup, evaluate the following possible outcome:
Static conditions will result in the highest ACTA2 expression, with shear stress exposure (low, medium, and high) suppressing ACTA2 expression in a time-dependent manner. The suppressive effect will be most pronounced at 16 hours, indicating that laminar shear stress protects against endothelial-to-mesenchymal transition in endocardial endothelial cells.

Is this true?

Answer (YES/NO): NO